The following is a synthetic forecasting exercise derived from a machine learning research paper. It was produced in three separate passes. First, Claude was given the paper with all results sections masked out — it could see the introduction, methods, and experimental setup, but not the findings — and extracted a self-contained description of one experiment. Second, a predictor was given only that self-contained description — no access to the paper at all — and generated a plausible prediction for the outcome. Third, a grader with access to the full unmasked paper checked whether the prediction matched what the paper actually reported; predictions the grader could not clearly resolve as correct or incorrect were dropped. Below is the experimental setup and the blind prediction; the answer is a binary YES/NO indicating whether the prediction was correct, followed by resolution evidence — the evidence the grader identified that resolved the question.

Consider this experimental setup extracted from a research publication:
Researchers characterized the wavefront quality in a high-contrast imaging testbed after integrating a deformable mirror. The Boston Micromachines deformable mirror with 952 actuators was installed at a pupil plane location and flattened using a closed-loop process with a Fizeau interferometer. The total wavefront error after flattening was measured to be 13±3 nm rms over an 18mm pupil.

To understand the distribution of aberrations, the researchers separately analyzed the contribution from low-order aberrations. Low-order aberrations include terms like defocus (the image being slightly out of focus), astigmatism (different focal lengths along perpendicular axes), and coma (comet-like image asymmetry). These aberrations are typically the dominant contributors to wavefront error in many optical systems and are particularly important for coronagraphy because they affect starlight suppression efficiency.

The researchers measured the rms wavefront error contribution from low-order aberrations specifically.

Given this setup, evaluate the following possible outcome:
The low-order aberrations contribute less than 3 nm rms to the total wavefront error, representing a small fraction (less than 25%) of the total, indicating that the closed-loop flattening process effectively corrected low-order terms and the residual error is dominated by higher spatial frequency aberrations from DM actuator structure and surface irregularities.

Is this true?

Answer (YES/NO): NO